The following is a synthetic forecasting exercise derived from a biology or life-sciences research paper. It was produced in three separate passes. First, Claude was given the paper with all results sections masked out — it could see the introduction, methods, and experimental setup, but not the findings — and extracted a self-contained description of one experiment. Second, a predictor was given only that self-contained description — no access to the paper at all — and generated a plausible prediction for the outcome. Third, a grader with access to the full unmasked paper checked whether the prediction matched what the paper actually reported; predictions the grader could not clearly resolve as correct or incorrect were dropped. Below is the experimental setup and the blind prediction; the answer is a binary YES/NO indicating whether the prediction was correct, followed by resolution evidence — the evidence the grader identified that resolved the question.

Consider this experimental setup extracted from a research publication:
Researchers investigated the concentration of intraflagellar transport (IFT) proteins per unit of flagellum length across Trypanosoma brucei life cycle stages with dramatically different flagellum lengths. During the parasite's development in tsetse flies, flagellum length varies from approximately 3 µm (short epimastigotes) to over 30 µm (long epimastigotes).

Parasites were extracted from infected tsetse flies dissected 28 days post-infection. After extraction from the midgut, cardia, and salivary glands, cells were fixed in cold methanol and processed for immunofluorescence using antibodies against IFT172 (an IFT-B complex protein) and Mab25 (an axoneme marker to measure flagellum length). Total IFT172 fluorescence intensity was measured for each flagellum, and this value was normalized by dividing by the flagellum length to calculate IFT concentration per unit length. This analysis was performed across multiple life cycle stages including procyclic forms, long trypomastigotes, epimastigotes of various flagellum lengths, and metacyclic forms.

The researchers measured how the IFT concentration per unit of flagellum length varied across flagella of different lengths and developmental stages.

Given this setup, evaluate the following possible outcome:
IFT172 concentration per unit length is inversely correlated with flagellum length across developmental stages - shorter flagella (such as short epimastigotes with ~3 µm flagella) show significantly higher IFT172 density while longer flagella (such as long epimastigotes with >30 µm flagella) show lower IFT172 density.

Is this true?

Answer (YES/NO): NO